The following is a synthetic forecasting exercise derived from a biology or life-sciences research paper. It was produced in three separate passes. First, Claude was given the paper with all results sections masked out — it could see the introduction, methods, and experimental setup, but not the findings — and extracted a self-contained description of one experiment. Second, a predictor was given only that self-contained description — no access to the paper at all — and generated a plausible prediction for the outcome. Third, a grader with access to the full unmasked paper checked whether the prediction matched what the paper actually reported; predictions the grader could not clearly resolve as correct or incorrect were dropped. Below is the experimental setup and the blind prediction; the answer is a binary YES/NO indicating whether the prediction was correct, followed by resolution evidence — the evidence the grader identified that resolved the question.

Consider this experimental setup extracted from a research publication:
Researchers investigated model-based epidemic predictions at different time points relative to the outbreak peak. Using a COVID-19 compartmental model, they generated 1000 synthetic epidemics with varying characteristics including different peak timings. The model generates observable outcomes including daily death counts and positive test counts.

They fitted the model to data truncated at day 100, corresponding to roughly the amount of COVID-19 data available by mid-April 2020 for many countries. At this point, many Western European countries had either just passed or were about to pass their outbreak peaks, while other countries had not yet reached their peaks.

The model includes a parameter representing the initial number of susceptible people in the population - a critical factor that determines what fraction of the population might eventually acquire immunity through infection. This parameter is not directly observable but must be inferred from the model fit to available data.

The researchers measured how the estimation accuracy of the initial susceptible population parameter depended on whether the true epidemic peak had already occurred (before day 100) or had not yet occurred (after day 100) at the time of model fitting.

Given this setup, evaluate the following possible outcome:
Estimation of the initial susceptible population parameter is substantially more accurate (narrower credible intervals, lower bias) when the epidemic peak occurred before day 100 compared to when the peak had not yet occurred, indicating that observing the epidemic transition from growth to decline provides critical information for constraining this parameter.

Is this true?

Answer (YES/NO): YES